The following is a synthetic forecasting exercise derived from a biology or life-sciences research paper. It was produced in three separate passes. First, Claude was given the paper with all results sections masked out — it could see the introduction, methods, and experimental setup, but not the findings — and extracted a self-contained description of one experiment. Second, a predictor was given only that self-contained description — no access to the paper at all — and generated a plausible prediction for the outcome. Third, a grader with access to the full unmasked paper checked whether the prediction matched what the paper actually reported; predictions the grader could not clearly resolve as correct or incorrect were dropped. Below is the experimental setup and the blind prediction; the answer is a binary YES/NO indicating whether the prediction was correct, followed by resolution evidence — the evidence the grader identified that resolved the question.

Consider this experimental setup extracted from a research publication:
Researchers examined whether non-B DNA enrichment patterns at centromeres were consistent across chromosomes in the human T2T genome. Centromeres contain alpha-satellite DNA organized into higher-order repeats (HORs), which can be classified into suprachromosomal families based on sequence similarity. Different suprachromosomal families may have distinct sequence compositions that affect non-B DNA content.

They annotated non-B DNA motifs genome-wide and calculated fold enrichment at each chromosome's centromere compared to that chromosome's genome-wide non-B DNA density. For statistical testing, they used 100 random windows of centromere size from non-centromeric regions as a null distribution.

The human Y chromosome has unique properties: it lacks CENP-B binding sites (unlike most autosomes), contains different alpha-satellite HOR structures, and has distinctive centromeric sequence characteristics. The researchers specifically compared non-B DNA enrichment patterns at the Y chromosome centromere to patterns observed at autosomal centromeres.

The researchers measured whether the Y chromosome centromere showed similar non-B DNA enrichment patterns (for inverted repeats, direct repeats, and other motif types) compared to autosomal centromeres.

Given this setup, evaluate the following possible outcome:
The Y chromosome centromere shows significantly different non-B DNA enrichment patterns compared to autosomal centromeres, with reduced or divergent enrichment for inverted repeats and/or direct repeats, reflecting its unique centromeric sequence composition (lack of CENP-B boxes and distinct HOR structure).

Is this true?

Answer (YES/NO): NO